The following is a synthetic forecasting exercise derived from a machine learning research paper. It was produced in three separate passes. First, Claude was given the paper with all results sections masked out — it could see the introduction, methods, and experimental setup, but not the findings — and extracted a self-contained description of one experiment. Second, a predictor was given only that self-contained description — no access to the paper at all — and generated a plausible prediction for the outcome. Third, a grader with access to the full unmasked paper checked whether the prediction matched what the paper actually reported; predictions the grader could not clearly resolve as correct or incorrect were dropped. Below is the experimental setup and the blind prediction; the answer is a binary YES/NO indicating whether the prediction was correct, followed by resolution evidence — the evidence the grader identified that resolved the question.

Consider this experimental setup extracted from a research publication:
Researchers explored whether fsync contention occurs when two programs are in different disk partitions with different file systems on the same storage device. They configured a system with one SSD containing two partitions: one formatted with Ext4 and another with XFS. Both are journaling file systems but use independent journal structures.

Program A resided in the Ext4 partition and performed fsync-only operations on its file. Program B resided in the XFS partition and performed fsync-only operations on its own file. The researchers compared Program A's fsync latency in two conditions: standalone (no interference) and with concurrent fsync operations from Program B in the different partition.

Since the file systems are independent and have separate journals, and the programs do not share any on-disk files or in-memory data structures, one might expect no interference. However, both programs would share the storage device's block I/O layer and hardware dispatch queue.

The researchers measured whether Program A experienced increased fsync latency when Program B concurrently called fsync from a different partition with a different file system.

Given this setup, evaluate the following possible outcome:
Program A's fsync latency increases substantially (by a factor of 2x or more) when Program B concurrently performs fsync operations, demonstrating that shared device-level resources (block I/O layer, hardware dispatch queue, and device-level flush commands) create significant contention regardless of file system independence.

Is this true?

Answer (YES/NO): YES